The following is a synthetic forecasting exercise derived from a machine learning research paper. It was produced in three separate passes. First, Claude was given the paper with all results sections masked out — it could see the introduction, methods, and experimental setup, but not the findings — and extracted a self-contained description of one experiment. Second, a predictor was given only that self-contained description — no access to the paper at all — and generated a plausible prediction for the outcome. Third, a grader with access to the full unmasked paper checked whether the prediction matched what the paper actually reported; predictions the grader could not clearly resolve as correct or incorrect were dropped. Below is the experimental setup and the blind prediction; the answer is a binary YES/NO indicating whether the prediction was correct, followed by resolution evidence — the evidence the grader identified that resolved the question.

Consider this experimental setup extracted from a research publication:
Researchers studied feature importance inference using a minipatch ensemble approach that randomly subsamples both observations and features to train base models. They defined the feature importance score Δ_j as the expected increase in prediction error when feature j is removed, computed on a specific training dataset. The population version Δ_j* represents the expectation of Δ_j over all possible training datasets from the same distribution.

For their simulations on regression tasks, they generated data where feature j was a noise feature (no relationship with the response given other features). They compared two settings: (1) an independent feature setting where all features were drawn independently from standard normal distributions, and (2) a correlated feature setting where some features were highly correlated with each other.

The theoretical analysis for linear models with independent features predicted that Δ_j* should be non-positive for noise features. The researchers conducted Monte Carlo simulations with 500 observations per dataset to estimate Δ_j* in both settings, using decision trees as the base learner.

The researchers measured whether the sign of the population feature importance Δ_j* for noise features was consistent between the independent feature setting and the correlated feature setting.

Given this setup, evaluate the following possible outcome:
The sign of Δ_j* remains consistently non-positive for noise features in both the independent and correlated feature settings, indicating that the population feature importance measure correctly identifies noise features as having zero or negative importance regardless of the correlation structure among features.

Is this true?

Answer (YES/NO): NO